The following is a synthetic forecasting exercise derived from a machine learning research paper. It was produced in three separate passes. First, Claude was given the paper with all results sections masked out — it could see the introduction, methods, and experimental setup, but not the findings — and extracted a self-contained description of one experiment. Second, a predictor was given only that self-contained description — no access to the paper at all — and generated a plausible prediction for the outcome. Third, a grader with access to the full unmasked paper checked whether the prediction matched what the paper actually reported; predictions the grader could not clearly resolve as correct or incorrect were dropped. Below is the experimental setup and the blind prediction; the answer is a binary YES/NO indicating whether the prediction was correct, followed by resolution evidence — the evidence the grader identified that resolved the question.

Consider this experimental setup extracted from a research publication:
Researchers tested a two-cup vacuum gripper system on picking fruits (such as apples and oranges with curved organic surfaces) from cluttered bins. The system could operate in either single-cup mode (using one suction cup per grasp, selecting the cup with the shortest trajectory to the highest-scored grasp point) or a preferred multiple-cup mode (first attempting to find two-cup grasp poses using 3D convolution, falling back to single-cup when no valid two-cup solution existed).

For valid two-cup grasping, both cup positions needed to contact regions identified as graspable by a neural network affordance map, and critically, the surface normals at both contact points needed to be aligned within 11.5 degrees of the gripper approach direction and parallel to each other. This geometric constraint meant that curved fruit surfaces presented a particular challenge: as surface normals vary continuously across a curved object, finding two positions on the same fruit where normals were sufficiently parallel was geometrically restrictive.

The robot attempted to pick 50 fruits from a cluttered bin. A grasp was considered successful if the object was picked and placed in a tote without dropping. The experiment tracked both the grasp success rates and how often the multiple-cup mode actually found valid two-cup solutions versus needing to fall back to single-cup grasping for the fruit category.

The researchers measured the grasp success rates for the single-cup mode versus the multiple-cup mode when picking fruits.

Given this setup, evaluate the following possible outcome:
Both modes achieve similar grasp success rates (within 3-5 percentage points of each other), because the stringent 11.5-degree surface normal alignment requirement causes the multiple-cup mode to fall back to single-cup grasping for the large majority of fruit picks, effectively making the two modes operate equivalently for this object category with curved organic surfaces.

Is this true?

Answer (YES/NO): NO